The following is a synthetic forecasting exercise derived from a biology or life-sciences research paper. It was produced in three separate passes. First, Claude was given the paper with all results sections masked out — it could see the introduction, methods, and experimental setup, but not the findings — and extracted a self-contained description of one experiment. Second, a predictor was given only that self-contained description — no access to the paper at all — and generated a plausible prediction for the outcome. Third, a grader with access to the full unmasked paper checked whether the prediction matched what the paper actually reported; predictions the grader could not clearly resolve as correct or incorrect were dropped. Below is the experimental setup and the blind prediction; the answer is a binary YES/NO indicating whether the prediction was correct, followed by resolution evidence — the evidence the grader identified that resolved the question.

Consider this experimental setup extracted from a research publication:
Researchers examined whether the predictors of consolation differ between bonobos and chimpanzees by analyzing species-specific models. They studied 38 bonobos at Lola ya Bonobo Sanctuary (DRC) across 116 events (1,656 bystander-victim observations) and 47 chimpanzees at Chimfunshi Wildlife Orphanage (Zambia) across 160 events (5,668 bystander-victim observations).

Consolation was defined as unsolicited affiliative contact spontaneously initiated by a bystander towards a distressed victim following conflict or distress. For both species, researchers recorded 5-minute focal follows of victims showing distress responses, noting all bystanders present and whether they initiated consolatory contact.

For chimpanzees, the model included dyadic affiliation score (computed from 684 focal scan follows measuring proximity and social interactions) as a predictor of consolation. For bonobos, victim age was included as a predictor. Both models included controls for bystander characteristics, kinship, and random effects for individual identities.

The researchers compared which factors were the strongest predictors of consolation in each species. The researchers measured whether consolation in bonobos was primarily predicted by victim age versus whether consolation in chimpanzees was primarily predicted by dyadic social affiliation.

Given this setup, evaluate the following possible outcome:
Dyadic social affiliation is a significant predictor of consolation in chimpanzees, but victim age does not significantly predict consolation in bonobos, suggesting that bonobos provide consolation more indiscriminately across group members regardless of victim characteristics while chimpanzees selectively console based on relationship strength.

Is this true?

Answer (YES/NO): NO